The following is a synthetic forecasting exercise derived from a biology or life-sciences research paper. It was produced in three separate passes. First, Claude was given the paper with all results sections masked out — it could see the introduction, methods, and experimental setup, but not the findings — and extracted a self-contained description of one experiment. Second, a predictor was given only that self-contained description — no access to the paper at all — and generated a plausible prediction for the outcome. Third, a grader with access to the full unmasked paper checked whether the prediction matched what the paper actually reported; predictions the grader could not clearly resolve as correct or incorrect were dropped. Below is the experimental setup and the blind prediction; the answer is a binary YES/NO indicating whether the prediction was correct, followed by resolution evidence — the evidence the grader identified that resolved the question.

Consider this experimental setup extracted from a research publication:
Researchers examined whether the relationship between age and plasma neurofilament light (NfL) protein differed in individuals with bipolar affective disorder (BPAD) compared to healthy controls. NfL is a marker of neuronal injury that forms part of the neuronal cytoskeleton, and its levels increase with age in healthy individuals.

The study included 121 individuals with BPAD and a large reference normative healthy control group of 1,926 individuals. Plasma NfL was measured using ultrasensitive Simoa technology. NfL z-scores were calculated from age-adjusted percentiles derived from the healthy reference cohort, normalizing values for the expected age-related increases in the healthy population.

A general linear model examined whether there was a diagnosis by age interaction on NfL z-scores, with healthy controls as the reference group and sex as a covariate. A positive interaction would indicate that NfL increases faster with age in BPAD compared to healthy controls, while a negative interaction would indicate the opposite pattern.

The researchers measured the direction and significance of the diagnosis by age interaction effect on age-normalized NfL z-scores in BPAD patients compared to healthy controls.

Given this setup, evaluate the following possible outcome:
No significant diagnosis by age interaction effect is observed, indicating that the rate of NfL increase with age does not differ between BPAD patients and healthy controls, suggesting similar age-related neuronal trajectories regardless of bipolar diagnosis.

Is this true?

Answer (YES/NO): NO